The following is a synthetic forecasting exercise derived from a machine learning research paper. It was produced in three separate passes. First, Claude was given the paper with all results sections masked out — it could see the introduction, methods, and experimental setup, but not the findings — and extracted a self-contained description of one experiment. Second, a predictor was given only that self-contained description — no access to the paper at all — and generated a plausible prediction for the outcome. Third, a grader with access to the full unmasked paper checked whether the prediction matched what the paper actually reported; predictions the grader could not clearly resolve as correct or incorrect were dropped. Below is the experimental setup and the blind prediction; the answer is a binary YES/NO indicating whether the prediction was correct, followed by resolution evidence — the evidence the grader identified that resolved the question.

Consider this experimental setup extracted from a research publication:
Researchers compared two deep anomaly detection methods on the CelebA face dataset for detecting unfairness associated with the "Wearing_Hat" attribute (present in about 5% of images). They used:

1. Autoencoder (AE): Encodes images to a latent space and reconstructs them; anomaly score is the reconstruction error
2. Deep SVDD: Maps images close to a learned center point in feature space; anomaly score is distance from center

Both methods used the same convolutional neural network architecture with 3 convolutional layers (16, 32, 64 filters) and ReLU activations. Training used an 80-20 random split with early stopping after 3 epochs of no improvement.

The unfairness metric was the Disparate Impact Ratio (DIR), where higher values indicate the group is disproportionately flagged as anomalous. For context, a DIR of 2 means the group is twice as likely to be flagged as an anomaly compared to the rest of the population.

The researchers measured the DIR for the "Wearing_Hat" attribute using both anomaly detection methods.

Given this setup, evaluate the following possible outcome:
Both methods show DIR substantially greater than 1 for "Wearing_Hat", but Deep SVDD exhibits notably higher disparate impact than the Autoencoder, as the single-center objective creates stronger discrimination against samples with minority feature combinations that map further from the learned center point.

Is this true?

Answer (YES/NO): YES